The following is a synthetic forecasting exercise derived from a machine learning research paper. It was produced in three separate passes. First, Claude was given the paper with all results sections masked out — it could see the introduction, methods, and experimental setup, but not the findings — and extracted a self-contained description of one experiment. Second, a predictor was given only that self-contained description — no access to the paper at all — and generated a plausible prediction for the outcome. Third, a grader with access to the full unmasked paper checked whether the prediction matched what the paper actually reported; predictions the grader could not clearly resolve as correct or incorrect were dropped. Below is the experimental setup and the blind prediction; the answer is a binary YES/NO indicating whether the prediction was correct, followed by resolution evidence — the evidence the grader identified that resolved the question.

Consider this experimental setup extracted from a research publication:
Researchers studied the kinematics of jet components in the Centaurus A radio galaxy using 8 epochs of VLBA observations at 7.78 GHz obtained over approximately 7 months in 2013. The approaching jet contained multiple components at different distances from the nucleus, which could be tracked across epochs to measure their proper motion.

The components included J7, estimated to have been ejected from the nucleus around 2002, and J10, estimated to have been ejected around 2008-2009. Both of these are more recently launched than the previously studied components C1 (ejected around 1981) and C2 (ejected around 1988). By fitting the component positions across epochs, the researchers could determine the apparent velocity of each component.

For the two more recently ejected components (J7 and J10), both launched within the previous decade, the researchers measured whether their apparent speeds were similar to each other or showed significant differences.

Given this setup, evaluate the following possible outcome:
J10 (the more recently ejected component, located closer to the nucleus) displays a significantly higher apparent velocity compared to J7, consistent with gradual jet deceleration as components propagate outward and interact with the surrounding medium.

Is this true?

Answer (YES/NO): NO